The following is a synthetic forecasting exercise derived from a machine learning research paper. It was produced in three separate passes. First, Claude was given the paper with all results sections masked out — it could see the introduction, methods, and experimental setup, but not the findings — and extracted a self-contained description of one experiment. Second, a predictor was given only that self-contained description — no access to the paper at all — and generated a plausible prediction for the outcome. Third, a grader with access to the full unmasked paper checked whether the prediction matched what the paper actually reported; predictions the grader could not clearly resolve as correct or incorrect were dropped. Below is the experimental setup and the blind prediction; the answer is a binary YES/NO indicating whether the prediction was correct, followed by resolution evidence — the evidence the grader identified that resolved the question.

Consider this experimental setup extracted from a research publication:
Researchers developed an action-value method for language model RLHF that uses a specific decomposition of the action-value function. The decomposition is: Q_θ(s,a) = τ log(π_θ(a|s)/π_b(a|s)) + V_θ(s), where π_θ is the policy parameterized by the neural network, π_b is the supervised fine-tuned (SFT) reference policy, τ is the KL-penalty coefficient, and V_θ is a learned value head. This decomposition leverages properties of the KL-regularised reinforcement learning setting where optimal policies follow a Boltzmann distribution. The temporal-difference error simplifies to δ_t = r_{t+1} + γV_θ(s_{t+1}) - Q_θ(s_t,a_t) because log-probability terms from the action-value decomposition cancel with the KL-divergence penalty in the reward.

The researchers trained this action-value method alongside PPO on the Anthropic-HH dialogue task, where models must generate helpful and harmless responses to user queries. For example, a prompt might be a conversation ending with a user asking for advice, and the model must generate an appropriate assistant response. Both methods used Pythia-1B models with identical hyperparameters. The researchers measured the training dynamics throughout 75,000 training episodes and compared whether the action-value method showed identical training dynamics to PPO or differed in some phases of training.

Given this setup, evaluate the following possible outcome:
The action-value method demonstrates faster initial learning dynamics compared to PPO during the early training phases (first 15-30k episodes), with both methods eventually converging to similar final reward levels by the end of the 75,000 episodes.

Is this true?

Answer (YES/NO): NO